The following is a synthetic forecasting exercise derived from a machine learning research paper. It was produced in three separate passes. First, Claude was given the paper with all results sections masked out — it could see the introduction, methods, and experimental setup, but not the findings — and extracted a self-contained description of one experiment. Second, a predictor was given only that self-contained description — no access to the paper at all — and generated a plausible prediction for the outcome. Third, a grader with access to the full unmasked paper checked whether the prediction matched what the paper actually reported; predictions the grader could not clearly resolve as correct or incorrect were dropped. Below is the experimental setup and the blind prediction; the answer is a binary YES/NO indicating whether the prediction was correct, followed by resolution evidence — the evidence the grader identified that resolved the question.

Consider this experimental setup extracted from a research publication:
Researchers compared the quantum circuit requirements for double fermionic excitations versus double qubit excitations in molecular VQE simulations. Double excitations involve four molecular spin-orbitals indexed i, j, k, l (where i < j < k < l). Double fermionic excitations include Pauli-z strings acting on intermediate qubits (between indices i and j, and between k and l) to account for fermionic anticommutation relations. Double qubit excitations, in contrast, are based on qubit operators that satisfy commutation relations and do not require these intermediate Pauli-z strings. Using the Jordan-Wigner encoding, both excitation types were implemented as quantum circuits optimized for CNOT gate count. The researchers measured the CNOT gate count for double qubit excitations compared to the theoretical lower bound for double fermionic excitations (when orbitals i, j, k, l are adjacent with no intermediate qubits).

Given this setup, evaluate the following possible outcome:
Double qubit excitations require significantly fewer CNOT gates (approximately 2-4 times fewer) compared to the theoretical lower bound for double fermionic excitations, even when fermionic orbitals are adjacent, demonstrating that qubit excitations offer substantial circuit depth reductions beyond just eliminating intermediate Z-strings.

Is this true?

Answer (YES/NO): NO